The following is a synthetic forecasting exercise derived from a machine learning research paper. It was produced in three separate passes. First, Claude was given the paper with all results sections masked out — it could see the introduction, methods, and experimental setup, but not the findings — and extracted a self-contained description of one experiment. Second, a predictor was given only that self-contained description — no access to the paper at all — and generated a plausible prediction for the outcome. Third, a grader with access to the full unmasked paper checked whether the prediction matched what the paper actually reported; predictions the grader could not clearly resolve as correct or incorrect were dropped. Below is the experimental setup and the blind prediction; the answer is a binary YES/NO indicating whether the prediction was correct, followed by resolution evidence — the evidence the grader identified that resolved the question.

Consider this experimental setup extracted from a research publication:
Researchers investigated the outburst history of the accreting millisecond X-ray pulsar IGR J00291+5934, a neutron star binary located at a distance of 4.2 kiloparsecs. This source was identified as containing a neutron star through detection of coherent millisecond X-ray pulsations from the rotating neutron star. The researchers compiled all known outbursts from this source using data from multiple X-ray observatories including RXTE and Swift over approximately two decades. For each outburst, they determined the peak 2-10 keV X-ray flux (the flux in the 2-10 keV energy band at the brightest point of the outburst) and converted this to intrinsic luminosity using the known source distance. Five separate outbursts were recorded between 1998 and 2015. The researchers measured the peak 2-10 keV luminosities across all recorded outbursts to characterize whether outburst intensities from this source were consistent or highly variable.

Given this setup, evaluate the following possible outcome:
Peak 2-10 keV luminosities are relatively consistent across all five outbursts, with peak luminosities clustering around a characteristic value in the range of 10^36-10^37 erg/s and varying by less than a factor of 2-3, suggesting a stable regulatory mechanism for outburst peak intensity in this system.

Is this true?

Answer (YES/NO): YES